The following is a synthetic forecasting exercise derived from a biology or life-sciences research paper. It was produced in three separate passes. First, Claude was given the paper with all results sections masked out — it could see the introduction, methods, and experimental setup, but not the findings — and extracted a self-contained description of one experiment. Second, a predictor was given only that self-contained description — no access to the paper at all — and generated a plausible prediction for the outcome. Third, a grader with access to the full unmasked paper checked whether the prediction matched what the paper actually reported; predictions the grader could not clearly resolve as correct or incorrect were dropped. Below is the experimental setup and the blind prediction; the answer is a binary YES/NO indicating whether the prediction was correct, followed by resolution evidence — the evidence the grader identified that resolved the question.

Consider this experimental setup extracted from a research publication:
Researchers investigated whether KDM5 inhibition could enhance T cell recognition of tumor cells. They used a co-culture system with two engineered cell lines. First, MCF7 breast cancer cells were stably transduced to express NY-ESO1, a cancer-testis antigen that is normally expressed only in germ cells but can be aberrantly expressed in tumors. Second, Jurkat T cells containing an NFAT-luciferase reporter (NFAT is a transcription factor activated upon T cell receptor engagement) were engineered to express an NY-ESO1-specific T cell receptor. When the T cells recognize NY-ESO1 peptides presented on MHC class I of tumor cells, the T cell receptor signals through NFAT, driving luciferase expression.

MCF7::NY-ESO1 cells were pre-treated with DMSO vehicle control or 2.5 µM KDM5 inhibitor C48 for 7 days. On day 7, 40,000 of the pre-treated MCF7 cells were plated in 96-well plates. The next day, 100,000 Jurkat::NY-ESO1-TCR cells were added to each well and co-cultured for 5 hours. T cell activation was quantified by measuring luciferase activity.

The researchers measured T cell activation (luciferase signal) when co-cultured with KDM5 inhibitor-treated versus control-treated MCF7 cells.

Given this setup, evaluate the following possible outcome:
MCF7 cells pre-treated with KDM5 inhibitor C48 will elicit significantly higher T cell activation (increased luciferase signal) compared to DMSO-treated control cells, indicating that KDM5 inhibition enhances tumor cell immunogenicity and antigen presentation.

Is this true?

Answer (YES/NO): YES